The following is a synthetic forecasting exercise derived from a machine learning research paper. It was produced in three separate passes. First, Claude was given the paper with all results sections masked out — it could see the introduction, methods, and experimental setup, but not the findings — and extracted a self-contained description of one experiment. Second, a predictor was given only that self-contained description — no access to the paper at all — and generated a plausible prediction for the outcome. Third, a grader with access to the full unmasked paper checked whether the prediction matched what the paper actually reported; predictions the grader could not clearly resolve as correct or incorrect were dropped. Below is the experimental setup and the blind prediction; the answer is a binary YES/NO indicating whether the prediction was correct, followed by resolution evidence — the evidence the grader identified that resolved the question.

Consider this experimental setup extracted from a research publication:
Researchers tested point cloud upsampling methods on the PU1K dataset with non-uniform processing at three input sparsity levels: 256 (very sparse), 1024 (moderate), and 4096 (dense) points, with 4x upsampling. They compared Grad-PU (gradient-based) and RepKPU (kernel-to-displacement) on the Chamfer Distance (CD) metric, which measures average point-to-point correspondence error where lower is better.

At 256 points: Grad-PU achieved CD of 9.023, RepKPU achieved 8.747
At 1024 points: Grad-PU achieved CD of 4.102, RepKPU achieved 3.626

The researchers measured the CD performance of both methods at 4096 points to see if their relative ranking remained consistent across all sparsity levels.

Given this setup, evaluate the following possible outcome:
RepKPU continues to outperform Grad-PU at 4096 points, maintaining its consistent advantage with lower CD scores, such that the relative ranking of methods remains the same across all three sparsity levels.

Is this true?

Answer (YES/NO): YES